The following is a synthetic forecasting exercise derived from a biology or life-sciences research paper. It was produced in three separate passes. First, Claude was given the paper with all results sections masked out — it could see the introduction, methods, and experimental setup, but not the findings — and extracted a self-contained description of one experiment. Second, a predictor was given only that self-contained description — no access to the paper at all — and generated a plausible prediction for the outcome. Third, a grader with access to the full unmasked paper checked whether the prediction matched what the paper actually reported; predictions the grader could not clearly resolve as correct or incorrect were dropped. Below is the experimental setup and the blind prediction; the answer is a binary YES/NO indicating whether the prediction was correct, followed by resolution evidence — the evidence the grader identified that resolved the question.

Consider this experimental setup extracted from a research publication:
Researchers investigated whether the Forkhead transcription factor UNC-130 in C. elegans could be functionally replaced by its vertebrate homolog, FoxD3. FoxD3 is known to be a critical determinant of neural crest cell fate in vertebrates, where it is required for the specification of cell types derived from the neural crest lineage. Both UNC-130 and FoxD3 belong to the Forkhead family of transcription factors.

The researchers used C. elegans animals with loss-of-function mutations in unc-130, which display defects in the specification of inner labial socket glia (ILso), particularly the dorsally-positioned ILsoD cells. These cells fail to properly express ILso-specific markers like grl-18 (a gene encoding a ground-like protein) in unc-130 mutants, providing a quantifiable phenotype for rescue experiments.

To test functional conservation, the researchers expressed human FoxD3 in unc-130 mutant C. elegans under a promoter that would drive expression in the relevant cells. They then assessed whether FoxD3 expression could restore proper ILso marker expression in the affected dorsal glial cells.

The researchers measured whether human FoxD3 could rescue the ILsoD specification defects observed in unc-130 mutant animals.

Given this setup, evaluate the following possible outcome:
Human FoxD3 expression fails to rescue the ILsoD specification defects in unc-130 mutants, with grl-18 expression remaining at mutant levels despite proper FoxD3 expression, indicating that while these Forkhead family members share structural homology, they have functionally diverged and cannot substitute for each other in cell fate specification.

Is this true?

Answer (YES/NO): NO